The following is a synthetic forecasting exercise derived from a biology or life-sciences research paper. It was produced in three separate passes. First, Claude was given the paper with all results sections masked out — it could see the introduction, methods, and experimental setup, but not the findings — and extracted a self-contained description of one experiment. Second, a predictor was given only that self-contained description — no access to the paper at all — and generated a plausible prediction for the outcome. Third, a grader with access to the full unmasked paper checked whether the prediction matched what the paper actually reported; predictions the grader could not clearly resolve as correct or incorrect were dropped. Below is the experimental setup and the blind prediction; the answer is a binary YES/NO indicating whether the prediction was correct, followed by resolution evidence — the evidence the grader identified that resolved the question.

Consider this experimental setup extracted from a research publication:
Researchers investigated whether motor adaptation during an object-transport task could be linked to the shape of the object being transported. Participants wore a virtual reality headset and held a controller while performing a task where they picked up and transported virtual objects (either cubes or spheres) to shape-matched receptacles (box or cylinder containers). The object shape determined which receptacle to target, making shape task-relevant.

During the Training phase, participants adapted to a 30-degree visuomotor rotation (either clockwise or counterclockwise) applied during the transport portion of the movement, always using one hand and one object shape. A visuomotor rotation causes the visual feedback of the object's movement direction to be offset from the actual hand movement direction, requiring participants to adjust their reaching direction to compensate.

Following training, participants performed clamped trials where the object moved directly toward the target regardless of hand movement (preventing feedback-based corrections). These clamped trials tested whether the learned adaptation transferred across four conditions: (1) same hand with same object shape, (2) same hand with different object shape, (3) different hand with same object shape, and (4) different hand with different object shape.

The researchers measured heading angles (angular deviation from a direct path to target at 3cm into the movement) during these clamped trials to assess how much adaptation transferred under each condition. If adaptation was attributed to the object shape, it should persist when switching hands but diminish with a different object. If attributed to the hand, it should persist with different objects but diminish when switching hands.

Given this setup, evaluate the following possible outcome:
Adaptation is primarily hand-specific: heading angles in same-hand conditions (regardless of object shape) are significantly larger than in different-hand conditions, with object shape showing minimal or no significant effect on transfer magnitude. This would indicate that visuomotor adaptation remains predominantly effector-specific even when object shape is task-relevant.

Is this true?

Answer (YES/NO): YES